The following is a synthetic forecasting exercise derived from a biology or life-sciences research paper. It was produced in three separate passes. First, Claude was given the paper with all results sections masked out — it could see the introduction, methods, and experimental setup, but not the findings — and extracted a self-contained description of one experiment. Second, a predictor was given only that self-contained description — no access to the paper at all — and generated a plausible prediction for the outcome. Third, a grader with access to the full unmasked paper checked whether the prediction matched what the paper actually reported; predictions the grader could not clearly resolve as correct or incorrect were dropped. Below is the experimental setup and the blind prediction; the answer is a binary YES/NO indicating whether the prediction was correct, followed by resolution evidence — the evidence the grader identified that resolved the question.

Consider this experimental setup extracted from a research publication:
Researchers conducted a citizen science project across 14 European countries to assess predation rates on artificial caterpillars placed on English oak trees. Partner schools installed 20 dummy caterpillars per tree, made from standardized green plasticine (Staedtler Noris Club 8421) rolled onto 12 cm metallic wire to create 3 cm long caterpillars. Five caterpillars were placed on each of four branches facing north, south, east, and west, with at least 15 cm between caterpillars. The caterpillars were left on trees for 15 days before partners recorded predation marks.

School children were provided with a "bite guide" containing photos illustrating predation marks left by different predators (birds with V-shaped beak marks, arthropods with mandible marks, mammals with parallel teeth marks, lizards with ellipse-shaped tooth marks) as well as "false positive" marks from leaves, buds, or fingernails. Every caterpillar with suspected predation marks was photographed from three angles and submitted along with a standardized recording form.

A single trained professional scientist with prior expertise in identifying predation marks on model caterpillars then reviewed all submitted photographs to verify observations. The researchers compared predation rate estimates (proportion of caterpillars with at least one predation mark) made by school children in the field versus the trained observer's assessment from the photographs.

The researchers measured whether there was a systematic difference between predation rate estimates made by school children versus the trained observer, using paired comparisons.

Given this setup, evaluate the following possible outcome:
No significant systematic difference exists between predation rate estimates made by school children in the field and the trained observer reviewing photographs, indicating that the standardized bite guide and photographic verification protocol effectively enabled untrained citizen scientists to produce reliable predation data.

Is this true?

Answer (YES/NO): NO